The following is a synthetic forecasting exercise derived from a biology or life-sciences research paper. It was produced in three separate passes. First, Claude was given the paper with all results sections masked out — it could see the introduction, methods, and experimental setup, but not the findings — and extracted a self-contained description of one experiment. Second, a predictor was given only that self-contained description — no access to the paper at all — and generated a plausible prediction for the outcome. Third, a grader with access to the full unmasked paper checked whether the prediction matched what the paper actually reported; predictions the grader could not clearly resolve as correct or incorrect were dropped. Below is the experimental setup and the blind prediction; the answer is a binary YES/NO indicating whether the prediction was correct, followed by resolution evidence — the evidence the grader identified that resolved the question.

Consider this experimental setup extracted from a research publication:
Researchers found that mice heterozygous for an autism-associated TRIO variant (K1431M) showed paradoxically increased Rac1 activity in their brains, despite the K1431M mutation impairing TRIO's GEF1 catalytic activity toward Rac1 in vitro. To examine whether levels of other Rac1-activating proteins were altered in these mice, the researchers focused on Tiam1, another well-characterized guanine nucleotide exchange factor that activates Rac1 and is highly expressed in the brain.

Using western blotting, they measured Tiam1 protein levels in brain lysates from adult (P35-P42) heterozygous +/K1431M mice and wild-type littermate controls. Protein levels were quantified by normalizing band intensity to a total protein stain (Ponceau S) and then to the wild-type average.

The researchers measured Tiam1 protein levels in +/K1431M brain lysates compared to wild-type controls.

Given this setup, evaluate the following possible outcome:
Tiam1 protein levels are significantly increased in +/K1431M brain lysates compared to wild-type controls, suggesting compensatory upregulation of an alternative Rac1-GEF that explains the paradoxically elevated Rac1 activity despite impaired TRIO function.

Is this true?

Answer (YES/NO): YES